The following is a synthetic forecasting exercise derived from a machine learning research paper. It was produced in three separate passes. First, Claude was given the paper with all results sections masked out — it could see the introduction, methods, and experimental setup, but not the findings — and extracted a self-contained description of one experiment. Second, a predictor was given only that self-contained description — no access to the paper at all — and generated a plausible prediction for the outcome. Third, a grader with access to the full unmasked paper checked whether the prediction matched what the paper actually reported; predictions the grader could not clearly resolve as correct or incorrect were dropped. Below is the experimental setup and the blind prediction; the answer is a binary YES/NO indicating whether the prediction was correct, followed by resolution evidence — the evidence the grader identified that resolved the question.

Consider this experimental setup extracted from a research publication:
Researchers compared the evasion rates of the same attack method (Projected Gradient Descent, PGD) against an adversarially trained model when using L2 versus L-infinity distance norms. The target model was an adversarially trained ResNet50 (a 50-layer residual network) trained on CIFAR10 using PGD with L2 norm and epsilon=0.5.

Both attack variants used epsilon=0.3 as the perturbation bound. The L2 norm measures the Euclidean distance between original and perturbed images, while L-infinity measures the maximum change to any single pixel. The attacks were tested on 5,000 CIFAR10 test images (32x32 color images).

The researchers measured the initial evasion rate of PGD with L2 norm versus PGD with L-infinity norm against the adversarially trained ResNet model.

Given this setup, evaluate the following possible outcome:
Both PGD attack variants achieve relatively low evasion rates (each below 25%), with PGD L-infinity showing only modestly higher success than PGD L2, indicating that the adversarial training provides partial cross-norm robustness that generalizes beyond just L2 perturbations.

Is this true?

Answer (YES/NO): NO